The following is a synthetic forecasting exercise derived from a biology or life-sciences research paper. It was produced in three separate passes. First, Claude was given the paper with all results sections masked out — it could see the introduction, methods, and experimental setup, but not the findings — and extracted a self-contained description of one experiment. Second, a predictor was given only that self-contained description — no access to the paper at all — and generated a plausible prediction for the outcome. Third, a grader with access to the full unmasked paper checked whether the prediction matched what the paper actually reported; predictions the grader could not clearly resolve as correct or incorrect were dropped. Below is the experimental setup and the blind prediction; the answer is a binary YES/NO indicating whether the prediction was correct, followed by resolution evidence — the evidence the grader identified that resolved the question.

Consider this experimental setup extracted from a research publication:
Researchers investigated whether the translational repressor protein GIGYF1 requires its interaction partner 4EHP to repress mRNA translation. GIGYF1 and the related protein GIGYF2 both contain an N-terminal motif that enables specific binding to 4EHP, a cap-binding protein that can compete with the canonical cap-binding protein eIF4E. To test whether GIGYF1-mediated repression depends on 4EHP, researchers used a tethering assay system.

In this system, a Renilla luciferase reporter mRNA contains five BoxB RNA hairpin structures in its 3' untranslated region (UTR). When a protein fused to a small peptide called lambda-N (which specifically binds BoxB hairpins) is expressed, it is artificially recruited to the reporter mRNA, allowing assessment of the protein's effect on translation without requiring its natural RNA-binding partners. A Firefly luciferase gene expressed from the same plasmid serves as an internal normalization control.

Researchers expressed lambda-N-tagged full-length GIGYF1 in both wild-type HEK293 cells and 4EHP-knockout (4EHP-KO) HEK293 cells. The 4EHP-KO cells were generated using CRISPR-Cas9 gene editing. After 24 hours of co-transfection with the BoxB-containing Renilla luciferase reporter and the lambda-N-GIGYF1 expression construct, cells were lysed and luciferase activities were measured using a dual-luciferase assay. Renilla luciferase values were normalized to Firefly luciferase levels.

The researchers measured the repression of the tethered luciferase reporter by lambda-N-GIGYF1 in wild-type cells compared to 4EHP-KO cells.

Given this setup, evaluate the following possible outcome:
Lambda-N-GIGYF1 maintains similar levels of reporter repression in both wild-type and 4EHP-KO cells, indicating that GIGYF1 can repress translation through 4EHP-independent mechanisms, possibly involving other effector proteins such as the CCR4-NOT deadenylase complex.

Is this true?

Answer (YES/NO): YES